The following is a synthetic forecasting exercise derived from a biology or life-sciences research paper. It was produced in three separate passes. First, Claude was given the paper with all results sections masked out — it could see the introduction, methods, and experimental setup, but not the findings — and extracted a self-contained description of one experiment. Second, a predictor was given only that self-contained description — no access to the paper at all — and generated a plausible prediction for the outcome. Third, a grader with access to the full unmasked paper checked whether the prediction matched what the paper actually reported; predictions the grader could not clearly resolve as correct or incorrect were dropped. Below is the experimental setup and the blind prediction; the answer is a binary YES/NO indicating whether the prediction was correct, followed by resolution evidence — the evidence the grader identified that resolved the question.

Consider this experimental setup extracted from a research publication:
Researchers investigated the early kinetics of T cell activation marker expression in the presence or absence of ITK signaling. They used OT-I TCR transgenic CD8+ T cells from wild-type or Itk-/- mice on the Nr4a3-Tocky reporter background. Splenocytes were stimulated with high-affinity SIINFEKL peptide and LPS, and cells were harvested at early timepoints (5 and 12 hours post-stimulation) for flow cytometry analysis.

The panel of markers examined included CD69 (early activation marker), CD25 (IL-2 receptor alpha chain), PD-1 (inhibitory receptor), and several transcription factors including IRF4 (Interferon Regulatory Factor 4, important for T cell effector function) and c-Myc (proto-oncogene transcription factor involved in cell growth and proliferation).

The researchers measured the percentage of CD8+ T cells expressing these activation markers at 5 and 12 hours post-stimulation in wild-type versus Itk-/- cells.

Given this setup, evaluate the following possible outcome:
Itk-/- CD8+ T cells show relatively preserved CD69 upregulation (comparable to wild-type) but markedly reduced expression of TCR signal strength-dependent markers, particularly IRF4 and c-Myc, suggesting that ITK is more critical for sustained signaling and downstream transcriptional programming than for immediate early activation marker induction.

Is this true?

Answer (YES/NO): NO